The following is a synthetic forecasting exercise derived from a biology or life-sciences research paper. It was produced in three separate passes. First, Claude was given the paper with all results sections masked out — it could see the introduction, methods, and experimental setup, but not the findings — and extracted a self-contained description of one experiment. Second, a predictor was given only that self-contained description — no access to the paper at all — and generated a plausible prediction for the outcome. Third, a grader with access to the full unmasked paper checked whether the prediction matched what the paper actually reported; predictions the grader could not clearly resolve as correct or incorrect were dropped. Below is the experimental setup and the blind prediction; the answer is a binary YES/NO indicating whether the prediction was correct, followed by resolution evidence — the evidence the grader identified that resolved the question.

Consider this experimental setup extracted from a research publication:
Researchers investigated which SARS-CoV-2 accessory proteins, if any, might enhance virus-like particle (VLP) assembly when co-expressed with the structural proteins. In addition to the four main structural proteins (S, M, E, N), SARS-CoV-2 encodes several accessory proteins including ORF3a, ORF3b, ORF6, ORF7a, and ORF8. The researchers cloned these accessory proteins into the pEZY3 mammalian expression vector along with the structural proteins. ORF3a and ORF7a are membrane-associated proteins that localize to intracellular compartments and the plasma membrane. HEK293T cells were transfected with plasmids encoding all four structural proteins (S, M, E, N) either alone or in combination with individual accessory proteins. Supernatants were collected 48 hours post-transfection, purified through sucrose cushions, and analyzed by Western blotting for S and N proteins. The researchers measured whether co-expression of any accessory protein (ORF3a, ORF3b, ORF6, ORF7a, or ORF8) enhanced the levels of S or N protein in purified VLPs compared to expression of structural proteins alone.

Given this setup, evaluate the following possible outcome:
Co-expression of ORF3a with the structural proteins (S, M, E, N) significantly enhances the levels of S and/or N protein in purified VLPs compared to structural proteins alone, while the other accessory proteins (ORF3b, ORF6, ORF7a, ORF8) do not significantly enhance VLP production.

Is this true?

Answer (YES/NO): NO